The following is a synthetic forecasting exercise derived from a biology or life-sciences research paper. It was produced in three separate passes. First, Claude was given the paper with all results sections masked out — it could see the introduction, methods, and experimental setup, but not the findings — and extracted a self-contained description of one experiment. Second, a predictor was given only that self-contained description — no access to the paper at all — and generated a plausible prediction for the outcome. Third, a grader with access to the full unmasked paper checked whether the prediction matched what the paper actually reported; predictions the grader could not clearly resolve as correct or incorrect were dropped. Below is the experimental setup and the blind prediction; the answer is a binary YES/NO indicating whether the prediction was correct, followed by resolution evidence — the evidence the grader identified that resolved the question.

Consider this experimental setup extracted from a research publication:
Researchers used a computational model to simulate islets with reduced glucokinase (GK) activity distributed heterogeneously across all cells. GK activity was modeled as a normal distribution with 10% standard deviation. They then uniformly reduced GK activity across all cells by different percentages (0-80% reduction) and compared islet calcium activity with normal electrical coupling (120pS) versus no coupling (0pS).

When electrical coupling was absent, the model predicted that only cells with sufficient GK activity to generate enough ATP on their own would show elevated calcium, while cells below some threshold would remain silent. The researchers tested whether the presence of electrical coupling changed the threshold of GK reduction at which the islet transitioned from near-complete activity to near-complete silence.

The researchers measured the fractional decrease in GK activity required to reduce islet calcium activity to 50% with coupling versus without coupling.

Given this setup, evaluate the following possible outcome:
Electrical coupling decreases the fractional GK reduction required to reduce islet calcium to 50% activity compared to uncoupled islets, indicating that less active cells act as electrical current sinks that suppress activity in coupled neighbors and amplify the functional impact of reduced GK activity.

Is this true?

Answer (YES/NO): NO